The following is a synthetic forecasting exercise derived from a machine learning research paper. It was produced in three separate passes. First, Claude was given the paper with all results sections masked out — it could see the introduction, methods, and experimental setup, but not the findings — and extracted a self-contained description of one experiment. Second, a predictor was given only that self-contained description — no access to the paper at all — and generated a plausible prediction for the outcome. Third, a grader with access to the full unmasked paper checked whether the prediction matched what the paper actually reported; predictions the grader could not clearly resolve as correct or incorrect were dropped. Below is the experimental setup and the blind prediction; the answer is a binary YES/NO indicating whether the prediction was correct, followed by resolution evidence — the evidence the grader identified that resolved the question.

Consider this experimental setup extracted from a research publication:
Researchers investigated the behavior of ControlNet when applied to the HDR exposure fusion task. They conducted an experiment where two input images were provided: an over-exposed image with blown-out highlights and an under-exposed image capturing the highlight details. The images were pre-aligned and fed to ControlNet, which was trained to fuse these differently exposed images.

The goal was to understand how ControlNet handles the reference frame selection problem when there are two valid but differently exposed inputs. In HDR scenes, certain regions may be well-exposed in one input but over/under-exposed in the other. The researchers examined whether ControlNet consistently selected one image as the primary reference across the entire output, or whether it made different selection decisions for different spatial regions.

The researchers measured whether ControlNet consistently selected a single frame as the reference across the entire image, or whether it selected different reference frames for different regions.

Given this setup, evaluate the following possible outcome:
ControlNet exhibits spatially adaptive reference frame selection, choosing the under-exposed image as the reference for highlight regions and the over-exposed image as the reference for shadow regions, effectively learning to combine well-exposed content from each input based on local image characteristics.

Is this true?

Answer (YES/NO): NO